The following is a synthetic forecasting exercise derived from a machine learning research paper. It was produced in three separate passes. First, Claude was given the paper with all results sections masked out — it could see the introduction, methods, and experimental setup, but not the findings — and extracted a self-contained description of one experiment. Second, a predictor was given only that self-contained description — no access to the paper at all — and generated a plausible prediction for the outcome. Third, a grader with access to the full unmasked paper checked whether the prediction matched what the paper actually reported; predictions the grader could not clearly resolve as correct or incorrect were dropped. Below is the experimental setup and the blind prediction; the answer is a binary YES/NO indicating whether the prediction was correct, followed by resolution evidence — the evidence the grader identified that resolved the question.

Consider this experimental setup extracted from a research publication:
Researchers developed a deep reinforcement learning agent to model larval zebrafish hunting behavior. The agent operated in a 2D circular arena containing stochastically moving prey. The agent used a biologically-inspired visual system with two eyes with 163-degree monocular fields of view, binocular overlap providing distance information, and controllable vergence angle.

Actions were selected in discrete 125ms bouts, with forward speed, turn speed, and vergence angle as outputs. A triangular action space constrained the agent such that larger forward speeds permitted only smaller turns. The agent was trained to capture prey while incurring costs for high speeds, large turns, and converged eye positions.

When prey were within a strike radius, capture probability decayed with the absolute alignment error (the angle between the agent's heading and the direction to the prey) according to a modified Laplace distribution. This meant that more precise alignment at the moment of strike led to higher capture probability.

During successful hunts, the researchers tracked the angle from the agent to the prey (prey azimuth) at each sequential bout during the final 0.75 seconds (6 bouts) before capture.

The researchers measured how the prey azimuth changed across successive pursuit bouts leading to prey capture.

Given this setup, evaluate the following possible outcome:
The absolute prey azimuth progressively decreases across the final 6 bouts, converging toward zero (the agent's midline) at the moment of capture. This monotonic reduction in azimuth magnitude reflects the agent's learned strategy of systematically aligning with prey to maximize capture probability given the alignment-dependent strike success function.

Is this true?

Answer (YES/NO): YES